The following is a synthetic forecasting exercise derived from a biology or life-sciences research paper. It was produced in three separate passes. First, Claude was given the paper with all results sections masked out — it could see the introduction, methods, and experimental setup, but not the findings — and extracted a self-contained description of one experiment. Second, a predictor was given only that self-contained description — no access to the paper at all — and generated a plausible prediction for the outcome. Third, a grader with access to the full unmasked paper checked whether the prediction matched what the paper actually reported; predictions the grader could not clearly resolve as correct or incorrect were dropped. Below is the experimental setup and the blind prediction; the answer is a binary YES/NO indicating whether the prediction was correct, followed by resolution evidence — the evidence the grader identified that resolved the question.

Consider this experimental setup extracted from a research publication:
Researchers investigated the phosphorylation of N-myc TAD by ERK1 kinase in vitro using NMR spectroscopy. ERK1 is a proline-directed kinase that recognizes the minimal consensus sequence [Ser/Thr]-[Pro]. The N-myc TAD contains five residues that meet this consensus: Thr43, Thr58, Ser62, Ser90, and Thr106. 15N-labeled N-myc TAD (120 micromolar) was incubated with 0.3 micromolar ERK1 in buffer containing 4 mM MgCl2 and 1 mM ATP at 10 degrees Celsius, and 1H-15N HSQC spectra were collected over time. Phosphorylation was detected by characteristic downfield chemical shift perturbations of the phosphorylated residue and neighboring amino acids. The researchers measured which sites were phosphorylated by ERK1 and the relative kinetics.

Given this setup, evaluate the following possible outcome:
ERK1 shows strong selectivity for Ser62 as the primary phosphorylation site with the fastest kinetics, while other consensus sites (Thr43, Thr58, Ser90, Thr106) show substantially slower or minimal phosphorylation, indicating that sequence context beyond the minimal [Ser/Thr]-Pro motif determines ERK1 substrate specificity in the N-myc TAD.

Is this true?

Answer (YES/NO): YES